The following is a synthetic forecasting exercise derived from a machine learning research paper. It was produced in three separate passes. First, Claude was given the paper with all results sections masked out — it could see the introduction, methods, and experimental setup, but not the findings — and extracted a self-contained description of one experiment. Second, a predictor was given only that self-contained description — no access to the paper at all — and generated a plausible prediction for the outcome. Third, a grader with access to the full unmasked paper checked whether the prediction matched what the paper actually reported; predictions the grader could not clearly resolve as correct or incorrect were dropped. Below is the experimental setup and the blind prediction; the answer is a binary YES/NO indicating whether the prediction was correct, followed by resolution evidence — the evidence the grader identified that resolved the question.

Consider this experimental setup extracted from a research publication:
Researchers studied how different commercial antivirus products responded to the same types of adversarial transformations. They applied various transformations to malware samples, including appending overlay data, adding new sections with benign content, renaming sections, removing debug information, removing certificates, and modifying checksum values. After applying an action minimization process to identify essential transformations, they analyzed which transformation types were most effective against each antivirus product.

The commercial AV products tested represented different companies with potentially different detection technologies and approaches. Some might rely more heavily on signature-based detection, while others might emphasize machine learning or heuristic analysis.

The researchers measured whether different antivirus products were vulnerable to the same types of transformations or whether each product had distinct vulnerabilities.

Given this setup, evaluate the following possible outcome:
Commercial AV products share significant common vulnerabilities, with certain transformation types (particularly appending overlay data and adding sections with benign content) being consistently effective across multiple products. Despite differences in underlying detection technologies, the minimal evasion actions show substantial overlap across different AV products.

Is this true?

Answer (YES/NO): NO